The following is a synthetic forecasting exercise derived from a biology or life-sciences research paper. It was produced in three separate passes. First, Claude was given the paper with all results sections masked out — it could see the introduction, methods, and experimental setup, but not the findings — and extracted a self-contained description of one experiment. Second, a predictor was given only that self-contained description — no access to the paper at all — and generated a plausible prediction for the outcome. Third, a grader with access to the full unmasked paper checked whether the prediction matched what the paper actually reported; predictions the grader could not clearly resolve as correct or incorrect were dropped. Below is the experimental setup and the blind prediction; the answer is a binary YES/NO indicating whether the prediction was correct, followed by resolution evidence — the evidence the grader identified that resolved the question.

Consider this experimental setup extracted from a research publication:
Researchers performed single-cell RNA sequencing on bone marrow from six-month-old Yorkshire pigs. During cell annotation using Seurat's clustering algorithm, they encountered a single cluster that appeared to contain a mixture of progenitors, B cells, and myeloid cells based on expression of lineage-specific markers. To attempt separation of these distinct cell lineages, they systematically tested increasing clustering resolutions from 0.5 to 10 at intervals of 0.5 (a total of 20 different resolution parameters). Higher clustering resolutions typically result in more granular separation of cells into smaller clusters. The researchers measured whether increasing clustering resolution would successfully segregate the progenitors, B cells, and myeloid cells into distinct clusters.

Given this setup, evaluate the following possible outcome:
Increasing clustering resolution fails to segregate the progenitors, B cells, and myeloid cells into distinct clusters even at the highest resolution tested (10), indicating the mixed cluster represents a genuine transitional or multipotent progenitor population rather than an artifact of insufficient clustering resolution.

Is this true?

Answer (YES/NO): NO